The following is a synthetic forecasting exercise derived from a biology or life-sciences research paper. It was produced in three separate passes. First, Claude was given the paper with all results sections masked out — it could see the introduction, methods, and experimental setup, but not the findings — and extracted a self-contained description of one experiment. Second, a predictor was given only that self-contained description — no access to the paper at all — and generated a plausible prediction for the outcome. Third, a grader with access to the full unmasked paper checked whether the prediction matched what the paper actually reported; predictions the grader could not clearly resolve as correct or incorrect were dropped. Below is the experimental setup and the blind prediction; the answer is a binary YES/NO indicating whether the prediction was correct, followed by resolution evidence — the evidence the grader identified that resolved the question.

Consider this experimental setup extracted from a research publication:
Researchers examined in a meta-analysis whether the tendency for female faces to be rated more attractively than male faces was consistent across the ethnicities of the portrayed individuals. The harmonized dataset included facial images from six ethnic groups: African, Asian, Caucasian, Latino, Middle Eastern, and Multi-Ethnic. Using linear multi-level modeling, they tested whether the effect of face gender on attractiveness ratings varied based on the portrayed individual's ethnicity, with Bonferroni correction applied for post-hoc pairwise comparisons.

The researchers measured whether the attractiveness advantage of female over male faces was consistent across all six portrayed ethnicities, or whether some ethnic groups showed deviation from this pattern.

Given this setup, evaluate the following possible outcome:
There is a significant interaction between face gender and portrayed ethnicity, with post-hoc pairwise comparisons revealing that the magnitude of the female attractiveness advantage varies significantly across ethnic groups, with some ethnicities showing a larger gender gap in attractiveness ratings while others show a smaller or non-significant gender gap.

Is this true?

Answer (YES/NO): YES